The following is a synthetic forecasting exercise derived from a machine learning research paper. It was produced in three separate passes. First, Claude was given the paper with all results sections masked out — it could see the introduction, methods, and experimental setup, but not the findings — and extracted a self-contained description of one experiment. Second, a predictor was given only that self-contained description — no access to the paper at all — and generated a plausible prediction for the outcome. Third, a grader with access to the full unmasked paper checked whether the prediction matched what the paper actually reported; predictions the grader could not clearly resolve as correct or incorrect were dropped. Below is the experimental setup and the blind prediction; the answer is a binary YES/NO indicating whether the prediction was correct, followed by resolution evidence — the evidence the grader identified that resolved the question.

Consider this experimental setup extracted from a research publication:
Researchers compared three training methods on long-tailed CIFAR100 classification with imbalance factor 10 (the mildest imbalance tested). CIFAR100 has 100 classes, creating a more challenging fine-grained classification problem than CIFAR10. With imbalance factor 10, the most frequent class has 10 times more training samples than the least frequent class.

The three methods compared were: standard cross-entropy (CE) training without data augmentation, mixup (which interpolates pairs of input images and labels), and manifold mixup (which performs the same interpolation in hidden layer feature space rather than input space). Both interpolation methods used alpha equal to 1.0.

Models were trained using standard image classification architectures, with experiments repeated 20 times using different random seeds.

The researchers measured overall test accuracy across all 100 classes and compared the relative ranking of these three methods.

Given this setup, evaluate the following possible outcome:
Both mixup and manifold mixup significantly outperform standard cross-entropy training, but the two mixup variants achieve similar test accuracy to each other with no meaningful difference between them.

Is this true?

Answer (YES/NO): NO